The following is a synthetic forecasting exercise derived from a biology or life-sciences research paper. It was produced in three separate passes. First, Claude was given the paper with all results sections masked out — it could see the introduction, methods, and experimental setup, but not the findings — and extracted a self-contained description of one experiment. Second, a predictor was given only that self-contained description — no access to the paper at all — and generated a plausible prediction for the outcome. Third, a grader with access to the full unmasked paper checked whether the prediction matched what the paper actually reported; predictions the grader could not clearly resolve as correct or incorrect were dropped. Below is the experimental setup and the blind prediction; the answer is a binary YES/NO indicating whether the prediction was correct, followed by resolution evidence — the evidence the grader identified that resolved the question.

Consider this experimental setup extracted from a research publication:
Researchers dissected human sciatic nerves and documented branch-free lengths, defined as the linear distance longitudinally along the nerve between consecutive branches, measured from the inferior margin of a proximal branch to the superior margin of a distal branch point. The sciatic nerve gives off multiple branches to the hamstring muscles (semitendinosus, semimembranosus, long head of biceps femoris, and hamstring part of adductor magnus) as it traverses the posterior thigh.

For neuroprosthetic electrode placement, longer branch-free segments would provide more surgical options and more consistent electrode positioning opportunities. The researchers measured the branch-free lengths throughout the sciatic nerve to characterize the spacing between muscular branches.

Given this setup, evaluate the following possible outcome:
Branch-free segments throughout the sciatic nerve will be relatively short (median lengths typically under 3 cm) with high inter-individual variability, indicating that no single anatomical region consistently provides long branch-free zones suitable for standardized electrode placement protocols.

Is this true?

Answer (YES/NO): NO